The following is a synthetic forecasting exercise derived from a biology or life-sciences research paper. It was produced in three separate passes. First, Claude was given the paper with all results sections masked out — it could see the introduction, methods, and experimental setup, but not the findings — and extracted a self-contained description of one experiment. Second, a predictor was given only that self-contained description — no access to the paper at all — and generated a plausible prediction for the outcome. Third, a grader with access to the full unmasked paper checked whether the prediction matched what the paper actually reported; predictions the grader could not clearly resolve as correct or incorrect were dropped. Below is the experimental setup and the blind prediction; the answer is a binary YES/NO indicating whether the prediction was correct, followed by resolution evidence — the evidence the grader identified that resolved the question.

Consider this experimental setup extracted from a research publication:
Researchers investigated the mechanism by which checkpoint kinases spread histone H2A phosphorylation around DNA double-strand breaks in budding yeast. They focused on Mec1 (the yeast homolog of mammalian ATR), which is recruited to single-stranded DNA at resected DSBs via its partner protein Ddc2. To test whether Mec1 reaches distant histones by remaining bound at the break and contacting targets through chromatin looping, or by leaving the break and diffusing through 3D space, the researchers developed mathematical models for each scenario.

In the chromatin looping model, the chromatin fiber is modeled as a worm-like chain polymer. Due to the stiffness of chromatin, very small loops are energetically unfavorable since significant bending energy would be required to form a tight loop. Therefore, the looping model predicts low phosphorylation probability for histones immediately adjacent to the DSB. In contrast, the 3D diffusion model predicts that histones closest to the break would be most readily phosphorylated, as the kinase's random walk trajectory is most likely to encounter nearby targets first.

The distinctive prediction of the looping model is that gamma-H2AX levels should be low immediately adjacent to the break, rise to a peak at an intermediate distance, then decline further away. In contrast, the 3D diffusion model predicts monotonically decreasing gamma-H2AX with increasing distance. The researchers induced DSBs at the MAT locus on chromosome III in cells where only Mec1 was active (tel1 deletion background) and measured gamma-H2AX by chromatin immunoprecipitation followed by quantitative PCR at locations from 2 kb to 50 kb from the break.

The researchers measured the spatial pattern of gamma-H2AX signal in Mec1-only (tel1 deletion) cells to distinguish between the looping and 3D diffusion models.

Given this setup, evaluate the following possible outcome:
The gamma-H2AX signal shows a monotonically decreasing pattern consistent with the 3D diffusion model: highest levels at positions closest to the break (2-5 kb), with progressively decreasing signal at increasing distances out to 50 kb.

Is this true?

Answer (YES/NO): YES